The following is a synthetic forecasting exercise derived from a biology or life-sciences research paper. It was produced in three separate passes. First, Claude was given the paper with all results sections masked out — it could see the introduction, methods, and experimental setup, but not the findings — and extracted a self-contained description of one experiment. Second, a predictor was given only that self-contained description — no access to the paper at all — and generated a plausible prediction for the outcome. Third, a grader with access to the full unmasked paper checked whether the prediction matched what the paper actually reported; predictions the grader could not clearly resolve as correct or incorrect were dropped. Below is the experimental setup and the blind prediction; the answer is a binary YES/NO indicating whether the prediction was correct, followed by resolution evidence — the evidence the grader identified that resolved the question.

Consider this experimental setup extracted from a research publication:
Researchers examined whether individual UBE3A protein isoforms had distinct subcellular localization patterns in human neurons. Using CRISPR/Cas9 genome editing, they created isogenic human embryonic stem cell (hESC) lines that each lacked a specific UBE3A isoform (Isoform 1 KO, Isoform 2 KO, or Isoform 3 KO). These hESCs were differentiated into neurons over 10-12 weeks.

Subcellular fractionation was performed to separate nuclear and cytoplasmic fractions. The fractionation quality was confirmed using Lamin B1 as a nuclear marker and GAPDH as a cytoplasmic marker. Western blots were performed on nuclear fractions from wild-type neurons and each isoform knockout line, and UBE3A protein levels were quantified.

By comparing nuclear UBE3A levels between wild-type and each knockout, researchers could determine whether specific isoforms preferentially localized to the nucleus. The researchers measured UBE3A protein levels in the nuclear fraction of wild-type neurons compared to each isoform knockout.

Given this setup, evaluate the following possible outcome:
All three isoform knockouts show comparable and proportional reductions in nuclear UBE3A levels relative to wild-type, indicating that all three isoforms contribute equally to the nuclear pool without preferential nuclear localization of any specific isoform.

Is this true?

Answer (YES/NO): NO